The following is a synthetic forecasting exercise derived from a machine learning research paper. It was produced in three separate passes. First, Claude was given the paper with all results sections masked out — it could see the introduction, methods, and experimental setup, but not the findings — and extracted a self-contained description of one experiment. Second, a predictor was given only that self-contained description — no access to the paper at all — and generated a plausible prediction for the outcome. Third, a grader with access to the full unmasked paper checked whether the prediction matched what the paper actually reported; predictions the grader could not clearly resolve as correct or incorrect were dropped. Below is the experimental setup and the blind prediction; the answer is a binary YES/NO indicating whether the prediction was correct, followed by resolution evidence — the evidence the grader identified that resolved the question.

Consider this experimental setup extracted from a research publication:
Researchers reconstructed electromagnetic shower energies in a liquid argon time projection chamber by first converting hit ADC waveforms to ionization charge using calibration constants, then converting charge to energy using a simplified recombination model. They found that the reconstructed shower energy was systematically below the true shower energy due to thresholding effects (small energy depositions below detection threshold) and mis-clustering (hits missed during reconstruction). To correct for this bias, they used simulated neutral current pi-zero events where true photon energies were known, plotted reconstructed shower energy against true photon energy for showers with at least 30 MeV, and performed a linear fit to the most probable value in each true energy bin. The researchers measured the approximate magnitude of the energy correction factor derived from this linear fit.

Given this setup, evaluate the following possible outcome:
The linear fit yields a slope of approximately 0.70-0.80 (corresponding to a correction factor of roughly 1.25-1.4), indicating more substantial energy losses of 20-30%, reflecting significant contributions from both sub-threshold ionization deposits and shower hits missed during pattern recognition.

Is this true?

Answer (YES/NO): NO